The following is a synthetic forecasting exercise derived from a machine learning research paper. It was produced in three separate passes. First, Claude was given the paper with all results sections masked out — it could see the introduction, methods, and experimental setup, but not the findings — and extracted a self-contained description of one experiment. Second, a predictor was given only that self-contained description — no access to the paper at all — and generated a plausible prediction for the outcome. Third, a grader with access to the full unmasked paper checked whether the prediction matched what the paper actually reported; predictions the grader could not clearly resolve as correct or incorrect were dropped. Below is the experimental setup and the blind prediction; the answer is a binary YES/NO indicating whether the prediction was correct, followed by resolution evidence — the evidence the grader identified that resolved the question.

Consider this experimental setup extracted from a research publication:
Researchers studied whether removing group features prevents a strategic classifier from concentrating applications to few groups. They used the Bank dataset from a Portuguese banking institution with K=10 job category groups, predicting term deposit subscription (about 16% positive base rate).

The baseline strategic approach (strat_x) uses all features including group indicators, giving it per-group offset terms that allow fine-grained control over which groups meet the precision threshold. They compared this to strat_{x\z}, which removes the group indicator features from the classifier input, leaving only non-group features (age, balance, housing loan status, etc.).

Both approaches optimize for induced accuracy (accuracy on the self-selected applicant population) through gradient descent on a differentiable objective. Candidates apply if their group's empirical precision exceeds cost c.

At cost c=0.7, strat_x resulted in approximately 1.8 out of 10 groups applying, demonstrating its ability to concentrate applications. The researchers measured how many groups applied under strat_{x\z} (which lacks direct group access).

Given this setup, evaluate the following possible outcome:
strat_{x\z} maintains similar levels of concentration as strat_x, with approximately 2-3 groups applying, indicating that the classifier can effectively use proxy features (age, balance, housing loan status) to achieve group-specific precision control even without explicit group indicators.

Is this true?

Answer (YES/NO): NO